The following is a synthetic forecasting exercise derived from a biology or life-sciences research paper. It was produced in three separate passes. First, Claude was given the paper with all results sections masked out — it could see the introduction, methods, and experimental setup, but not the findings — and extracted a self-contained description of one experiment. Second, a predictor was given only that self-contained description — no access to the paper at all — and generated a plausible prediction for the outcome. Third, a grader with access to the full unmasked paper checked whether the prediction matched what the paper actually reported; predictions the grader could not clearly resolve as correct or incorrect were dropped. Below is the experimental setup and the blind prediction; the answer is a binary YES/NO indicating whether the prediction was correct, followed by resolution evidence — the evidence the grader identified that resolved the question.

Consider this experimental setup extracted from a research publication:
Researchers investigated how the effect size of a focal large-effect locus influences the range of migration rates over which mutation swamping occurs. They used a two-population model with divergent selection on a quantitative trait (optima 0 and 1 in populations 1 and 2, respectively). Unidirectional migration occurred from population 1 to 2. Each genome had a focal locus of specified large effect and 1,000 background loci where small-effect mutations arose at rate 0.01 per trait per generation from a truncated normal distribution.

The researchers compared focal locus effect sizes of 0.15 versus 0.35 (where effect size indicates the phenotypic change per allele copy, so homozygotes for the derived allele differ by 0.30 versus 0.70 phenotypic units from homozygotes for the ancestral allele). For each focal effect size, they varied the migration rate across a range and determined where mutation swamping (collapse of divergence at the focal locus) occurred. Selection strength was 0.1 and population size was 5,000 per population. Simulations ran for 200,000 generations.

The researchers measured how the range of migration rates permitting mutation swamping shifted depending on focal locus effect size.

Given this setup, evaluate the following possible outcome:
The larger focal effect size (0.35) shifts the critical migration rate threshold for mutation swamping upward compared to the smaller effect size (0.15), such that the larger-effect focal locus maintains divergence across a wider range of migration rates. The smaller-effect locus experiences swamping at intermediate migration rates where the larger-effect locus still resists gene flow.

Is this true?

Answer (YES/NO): YES